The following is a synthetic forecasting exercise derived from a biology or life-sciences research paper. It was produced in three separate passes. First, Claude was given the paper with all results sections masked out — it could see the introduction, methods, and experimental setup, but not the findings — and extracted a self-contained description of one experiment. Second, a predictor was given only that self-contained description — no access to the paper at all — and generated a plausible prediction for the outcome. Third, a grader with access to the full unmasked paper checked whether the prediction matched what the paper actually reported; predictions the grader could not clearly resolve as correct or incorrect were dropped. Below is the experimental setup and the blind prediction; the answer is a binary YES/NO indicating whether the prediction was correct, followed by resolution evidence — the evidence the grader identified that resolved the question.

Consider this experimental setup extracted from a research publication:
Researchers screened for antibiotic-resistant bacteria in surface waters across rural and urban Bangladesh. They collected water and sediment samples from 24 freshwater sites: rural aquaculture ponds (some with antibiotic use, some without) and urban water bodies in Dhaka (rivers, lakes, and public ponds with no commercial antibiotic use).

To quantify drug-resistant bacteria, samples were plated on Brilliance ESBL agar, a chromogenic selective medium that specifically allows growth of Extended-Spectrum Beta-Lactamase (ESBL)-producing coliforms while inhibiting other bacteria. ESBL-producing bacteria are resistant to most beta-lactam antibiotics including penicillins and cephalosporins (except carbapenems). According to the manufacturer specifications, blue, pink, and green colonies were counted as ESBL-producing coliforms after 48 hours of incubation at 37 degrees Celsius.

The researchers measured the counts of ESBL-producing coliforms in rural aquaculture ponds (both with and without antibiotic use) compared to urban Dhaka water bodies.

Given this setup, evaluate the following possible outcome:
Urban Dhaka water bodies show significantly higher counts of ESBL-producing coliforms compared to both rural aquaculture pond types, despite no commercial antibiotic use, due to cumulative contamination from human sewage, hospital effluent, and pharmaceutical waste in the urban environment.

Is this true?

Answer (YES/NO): NO